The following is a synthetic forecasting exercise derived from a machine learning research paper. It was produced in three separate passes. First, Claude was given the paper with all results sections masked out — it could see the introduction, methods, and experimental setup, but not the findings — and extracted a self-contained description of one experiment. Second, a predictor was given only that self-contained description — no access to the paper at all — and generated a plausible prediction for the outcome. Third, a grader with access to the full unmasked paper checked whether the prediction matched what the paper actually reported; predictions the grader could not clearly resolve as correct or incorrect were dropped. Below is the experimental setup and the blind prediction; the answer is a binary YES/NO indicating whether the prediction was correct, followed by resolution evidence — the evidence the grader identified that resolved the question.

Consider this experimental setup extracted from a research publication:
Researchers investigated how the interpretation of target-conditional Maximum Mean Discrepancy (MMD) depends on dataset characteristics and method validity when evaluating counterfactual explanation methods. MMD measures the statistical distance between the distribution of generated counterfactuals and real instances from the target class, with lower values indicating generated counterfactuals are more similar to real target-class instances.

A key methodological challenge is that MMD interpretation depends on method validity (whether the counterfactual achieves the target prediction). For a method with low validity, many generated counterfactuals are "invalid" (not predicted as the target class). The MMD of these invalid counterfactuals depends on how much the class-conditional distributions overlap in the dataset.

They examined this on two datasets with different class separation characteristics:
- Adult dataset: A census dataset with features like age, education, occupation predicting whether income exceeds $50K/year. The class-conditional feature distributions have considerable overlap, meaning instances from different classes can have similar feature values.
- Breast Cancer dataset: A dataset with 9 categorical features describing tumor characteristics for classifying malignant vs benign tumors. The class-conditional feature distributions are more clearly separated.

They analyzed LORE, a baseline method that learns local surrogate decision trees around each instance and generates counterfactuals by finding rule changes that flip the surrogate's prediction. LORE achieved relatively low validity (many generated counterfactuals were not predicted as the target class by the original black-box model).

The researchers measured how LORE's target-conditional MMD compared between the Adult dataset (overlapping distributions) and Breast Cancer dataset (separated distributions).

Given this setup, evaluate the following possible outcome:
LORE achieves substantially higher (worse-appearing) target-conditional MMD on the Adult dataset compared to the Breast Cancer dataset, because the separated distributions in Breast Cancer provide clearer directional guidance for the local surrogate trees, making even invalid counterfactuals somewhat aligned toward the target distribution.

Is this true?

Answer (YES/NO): NO